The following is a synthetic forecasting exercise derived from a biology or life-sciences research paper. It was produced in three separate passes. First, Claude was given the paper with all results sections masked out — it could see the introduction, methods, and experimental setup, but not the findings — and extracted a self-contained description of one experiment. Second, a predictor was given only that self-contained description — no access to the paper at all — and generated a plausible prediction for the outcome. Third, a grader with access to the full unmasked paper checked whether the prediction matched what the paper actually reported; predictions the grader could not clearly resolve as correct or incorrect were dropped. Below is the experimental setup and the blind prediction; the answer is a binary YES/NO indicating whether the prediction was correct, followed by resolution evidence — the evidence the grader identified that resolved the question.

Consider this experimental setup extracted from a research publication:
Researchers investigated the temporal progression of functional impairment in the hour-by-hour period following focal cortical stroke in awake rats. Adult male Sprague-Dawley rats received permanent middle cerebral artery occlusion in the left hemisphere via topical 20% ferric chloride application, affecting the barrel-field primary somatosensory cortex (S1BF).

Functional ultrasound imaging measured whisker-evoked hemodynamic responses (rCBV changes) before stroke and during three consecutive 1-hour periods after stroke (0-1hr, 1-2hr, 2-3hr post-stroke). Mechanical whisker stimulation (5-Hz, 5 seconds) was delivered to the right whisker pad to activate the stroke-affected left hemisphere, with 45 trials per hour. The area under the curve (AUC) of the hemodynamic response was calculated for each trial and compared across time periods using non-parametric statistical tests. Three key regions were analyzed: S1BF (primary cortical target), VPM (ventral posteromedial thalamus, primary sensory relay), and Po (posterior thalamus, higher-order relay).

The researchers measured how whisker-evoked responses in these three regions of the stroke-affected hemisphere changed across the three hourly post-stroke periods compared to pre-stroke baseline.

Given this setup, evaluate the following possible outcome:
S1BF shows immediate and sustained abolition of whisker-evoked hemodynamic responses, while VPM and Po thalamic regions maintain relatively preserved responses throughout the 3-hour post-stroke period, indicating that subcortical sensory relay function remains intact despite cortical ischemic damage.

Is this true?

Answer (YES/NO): NO